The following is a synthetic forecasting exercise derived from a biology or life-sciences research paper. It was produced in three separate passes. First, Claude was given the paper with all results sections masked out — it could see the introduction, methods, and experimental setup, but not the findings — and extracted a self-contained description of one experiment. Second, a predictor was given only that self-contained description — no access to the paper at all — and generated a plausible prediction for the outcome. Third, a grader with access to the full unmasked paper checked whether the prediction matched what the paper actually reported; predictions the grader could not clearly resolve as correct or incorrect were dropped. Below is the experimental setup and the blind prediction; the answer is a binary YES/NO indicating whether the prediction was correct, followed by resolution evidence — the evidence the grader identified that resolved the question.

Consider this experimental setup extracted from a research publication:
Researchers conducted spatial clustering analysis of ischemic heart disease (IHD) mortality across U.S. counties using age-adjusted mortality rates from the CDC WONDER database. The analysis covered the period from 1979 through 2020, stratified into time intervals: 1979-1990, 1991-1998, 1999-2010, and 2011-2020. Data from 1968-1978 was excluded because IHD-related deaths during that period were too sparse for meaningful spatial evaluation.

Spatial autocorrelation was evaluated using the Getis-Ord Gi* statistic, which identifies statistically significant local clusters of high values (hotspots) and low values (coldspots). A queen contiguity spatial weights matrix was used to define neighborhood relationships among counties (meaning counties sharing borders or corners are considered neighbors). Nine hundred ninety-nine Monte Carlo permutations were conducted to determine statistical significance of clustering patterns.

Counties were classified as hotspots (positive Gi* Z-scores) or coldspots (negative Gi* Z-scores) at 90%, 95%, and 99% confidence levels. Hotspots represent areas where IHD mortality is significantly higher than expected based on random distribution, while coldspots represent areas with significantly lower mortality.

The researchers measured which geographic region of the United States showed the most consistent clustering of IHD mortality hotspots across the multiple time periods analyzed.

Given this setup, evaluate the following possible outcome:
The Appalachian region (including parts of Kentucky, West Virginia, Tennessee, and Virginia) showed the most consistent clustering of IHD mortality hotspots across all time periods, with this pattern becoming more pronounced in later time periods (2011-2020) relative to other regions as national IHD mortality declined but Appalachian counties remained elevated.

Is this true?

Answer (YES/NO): NO